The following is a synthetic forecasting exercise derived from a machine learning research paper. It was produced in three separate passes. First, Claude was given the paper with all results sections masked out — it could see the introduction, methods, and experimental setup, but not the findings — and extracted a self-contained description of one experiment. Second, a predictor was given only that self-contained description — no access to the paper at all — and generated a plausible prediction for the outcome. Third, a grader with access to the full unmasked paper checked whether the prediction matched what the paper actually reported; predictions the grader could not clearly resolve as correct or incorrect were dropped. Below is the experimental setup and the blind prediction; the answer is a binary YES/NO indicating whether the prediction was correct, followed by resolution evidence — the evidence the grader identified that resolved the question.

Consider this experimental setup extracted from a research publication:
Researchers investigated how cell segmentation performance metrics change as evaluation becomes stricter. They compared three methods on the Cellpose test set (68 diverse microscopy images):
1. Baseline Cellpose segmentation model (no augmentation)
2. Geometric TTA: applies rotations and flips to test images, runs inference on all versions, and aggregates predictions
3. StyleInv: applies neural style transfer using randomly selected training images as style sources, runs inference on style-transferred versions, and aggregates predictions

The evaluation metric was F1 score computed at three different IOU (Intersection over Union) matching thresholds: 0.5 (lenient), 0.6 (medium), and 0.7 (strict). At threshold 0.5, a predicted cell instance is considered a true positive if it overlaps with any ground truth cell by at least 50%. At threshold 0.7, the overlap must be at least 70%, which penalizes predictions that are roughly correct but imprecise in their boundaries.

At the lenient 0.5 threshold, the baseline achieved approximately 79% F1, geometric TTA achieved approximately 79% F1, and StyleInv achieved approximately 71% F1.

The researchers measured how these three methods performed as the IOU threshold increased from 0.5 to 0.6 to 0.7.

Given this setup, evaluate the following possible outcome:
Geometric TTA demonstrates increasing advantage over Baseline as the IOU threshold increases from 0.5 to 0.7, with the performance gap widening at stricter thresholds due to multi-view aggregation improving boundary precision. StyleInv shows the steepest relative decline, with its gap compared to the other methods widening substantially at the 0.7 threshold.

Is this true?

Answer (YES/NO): NO